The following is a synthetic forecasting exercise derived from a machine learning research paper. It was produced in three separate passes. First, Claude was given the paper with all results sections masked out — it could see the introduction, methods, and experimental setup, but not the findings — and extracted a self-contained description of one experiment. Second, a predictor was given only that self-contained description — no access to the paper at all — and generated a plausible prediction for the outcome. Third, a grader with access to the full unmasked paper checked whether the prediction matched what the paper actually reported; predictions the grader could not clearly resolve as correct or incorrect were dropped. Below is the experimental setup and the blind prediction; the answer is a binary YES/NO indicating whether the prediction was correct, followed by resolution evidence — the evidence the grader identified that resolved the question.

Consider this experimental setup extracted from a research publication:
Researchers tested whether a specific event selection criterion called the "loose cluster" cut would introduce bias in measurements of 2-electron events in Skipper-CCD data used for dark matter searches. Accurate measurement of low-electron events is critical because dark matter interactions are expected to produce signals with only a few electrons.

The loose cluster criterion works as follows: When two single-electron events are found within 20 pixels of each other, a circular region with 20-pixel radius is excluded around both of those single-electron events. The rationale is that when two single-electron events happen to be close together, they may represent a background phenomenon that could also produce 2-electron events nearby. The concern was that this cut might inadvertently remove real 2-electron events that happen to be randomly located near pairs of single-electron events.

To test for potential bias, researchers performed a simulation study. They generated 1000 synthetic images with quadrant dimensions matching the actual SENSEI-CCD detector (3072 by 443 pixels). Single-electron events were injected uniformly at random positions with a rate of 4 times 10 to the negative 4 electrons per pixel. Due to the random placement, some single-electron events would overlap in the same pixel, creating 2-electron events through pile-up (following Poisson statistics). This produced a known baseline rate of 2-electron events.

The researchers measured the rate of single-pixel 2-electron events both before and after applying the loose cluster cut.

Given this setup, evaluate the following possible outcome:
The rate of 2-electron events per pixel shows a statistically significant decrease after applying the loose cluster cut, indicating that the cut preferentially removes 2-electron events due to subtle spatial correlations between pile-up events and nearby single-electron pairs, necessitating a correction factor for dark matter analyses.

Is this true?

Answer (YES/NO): NO